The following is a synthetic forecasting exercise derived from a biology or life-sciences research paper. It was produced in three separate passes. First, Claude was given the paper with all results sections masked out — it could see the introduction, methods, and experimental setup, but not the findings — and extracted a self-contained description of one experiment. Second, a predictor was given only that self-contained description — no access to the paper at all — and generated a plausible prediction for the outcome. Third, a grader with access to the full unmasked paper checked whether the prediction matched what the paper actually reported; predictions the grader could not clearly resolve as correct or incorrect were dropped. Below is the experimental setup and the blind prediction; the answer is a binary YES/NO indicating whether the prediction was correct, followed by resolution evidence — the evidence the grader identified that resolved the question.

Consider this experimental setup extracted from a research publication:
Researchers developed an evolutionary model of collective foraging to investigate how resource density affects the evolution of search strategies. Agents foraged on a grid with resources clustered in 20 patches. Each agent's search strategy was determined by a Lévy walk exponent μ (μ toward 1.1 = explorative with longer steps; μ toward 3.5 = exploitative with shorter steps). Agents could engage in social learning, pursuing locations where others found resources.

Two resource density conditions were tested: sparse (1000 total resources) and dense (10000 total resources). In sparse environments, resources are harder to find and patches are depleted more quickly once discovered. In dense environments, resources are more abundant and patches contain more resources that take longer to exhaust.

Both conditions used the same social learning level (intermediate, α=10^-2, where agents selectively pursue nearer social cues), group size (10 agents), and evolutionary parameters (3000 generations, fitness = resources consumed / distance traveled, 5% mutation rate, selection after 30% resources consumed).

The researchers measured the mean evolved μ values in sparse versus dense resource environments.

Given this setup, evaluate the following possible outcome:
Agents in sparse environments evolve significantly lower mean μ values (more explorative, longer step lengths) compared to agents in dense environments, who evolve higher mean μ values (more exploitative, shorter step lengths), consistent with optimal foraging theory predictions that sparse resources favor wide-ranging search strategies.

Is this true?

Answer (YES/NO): YES